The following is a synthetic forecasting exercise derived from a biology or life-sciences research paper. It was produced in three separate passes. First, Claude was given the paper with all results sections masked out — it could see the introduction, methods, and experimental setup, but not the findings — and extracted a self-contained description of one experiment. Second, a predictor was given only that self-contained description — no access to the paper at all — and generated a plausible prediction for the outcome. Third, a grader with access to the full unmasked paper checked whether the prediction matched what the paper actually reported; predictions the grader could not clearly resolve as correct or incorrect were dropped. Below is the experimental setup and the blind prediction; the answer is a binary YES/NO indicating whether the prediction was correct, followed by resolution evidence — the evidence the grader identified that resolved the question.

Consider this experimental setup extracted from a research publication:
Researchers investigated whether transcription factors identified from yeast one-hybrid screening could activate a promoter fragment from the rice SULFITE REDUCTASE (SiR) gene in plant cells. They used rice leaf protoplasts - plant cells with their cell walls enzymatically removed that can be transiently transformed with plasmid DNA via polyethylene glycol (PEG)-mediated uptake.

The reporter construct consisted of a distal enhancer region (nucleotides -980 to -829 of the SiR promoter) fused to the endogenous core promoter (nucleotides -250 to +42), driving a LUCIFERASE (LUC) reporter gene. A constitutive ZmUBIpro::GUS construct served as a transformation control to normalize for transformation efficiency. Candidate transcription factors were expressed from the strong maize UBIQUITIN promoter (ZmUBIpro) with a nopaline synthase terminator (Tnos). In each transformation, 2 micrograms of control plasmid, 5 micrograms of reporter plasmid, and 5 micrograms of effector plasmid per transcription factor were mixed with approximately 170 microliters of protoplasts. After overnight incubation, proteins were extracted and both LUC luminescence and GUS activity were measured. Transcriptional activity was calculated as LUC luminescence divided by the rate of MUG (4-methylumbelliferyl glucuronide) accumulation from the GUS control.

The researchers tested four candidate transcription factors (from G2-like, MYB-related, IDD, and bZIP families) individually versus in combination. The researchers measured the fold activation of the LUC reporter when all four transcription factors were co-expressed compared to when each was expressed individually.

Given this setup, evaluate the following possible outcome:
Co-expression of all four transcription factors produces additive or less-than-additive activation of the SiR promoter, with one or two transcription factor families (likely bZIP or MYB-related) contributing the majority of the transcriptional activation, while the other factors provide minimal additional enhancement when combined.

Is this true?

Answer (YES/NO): NO